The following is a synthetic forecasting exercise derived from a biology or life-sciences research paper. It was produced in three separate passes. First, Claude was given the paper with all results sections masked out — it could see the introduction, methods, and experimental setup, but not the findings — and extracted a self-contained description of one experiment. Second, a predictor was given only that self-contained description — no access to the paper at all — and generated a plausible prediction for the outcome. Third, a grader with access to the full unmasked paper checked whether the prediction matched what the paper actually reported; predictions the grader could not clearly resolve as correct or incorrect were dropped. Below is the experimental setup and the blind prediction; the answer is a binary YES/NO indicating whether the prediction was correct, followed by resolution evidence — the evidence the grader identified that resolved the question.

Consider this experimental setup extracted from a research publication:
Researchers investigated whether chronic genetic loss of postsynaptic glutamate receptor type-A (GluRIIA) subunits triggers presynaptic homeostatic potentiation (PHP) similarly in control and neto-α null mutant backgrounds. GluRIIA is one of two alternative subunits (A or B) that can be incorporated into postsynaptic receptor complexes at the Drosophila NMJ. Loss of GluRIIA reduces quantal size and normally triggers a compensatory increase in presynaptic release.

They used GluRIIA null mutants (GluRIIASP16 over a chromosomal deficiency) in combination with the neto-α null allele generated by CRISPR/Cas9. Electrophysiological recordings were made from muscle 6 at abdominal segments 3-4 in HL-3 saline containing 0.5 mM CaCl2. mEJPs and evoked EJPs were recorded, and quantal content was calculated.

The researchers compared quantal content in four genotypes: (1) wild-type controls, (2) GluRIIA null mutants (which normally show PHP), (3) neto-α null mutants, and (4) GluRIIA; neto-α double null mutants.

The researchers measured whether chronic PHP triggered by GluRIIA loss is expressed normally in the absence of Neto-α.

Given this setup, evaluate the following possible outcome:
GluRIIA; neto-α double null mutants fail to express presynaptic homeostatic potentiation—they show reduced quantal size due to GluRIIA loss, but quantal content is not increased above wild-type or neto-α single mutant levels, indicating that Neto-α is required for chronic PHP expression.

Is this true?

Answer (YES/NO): YES